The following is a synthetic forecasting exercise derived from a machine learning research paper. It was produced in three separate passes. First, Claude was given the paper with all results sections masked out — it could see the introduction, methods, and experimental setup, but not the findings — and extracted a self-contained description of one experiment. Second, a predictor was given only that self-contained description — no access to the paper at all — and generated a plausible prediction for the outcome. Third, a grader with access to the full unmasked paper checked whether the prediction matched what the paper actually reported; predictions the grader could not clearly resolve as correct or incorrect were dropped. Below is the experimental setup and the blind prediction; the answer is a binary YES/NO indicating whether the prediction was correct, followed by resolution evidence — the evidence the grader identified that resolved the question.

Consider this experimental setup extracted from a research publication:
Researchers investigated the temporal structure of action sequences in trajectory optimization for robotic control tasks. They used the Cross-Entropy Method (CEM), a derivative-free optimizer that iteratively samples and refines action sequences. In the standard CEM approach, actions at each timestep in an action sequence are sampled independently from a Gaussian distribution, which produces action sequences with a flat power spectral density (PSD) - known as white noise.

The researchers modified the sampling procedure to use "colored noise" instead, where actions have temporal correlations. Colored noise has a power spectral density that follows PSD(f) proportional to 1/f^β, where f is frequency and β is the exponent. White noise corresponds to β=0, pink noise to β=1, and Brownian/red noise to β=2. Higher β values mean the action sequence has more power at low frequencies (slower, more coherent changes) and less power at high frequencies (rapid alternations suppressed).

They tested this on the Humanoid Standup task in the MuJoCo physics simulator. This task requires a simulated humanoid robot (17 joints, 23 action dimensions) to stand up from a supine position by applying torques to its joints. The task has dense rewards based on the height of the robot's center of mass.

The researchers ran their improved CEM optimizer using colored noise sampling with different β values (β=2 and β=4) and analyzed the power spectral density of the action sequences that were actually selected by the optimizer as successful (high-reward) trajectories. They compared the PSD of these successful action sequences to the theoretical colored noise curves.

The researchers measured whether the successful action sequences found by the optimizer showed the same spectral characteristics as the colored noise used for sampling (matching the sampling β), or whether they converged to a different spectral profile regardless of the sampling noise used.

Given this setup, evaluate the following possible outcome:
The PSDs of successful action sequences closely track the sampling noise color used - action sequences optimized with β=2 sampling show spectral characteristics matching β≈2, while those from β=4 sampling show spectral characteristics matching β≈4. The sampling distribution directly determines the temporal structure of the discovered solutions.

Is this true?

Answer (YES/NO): NO